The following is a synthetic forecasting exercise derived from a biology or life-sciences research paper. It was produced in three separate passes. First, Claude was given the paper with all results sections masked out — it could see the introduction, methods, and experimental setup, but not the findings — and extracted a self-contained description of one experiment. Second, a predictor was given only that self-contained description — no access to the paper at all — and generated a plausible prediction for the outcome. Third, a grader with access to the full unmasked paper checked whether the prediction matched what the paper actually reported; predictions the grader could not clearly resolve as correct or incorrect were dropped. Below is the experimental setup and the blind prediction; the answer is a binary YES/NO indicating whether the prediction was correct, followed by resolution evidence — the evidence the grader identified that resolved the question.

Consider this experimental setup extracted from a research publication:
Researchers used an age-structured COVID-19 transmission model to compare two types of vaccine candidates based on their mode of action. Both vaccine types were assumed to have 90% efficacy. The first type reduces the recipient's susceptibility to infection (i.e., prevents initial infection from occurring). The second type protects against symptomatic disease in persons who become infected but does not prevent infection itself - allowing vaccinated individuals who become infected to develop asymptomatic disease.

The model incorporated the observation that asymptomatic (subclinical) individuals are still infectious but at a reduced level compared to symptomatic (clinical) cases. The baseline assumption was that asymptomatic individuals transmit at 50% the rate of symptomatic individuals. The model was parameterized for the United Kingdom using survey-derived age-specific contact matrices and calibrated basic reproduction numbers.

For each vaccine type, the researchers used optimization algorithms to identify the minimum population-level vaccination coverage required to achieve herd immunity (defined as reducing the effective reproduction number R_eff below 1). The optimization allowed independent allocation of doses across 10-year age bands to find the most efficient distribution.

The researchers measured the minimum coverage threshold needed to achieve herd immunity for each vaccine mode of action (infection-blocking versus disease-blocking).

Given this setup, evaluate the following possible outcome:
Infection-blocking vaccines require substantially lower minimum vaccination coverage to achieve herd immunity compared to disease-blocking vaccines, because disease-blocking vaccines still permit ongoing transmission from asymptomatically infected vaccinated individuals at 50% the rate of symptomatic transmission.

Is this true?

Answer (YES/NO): NO